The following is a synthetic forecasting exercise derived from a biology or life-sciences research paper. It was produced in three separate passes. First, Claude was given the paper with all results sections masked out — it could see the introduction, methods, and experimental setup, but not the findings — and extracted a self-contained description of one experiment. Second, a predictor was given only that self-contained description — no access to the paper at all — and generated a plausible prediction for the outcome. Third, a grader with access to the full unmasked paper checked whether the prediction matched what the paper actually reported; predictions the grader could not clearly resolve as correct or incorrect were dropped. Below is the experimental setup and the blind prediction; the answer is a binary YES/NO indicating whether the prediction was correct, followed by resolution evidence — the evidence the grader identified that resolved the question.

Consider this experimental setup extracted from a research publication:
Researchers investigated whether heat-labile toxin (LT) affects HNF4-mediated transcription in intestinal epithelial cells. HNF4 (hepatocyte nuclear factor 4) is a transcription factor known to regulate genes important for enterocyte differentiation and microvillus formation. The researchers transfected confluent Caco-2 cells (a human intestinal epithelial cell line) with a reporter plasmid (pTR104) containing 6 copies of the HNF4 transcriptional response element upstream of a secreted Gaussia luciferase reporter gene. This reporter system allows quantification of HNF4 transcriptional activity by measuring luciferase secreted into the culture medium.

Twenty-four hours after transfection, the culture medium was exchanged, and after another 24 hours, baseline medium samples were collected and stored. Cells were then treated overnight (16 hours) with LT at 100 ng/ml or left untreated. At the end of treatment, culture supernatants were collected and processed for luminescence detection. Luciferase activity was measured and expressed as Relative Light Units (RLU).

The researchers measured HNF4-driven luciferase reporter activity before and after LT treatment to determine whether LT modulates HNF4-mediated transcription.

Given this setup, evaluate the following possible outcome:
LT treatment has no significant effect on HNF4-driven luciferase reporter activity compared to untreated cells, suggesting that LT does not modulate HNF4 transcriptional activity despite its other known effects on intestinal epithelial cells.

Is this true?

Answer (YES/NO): NO